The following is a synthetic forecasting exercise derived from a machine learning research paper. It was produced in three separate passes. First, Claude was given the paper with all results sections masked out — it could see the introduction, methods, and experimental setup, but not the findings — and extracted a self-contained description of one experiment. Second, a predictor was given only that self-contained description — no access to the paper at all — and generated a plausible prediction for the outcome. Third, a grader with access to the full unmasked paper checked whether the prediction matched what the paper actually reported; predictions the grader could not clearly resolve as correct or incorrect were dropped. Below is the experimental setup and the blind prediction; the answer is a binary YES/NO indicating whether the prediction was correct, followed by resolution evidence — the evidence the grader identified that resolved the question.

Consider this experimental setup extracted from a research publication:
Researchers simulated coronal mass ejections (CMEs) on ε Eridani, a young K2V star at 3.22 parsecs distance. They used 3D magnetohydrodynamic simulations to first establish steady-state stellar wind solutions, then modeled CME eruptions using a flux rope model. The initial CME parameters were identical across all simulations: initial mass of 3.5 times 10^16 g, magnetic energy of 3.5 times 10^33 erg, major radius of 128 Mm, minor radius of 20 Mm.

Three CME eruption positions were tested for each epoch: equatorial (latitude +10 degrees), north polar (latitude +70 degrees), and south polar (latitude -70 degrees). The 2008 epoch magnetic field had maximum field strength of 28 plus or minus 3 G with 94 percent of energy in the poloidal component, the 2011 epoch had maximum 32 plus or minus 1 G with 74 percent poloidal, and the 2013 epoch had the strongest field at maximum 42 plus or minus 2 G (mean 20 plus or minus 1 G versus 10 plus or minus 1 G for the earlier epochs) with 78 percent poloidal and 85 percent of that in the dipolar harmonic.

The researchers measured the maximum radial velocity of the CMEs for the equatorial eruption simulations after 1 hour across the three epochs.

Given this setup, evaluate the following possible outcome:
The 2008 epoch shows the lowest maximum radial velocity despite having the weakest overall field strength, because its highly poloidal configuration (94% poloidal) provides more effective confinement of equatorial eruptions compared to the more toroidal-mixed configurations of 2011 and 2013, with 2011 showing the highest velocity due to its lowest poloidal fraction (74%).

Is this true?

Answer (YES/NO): NO